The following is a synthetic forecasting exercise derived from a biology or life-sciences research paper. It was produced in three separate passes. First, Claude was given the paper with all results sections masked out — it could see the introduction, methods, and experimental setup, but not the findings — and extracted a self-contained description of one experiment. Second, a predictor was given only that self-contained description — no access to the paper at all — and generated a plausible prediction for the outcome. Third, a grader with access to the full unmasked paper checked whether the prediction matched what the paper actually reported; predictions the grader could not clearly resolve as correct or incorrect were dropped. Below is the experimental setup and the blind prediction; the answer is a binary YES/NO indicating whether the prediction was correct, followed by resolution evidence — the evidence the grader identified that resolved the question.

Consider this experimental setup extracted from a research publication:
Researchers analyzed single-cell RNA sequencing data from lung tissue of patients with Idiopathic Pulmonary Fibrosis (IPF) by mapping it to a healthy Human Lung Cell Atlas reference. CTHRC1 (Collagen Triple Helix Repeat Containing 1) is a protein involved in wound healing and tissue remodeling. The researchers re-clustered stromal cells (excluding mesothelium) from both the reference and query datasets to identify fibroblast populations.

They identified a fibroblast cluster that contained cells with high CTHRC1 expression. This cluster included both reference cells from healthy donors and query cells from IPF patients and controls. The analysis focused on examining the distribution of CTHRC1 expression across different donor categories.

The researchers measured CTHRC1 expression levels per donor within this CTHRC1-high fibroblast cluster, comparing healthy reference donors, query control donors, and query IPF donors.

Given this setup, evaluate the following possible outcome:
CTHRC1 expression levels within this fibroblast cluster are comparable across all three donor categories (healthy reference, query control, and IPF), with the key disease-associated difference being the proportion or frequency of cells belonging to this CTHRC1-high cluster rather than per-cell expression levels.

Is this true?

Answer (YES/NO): NO